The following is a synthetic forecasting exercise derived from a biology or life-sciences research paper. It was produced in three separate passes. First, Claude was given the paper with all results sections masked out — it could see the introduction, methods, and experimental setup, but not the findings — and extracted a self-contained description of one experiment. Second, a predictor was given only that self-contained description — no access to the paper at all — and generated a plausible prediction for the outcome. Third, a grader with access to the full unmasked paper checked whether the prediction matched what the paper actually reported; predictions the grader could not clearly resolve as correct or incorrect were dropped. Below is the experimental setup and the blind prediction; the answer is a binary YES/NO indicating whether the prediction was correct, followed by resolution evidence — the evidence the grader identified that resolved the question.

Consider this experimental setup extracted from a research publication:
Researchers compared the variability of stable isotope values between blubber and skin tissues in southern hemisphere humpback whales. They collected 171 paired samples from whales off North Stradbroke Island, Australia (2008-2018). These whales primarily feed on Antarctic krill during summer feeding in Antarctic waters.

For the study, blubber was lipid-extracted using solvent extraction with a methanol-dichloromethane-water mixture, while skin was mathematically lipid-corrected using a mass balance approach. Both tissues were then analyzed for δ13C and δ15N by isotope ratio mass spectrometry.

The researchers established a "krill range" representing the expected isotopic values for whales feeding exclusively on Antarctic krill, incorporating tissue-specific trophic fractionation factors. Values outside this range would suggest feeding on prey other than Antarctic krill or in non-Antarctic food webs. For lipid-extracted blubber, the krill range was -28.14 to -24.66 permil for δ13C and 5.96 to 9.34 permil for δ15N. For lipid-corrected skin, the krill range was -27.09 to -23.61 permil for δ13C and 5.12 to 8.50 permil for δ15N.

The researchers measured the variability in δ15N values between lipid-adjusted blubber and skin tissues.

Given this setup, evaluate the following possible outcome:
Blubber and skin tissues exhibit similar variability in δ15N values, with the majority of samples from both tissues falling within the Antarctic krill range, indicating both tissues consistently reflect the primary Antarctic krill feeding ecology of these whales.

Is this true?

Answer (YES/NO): NO